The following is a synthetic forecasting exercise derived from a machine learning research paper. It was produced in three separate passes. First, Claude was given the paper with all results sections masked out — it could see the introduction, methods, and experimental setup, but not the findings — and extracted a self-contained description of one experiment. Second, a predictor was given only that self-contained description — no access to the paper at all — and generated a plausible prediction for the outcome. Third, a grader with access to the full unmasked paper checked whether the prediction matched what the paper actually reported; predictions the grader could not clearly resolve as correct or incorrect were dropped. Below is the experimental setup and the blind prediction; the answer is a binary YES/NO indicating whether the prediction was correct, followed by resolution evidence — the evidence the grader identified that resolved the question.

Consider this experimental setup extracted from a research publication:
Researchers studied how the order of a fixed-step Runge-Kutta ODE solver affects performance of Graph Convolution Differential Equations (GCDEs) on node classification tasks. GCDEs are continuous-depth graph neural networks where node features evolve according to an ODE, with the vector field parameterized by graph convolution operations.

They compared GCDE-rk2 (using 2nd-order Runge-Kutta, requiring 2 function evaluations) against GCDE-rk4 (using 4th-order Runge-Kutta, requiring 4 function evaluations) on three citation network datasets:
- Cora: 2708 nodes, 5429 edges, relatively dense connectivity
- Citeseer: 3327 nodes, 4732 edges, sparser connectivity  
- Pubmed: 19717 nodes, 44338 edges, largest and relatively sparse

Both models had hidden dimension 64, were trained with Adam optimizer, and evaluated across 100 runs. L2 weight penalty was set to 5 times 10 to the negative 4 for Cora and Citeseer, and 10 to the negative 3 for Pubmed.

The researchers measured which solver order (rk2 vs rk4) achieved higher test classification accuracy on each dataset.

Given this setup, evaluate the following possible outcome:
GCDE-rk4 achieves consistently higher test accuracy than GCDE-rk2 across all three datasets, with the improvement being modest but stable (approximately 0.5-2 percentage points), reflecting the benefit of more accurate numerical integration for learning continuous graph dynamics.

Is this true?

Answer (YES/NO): NO